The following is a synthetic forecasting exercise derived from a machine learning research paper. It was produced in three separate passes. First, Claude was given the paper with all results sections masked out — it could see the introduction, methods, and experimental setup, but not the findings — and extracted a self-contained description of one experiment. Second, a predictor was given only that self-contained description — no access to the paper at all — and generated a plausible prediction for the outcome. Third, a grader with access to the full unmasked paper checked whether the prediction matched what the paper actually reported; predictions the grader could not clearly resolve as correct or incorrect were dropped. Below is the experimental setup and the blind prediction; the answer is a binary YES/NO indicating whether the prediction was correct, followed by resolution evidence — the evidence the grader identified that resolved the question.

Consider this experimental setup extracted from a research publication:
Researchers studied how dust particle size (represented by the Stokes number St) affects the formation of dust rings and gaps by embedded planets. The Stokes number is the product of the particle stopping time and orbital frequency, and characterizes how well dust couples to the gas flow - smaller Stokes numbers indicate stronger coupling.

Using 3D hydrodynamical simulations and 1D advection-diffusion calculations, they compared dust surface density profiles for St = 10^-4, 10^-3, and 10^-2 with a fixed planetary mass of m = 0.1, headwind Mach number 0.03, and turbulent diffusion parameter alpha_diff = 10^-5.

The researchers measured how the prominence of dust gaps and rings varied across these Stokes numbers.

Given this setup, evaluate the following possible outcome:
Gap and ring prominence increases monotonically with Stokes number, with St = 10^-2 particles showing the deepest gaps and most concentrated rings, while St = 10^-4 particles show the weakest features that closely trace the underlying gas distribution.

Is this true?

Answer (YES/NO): NO